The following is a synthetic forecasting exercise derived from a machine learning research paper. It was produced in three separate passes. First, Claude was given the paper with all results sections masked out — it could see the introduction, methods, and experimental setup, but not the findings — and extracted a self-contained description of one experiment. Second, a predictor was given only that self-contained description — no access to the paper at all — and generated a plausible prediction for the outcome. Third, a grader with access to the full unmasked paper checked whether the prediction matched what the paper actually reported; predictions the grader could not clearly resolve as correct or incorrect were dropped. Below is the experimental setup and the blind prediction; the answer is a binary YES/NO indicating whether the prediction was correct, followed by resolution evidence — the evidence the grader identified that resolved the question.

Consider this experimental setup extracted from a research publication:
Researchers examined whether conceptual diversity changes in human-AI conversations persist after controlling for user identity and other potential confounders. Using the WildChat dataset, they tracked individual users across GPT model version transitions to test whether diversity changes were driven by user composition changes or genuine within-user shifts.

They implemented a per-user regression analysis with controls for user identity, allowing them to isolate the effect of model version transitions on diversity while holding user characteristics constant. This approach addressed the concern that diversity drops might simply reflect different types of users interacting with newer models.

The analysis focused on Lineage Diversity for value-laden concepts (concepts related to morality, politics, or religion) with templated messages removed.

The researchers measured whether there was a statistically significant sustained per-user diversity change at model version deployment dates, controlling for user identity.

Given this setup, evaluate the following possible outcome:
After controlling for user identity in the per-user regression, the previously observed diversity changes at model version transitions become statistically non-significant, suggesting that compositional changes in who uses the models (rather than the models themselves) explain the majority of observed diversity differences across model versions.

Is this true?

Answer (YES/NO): NO